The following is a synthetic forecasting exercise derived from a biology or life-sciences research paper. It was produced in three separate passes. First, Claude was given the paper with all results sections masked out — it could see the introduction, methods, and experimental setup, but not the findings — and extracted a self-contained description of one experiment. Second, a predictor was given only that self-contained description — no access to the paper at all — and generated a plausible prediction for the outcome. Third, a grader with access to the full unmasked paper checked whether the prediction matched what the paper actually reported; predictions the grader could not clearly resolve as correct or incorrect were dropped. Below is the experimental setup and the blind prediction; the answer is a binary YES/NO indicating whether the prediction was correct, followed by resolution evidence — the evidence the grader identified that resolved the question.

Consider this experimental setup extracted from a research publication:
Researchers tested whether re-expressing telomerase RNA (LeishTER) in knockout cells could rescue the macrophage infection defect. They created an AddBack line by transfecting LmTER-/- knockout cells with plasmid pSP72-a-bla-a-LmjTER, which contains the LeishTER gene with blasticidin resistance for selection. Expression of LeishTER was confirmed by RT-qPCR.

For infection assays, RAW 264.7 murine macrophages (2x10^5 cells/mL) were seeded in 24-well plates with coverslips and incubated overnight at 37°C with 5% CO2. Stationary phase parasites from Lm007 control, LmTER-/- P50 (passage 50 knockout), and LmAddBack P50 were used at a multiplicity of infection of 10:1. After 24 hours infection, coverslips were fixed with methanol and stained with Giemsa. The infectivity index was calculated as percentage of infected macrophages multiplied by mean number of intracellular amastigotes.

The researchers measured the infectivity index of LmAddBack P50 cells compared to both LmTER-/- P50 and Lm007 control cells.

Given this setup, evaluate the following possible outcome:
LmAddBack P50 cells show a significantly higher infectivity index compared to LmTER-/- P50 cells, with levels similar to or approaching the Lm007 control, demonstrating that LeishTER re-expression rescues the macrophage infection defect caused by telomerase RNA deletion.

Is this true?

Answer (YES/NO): NO